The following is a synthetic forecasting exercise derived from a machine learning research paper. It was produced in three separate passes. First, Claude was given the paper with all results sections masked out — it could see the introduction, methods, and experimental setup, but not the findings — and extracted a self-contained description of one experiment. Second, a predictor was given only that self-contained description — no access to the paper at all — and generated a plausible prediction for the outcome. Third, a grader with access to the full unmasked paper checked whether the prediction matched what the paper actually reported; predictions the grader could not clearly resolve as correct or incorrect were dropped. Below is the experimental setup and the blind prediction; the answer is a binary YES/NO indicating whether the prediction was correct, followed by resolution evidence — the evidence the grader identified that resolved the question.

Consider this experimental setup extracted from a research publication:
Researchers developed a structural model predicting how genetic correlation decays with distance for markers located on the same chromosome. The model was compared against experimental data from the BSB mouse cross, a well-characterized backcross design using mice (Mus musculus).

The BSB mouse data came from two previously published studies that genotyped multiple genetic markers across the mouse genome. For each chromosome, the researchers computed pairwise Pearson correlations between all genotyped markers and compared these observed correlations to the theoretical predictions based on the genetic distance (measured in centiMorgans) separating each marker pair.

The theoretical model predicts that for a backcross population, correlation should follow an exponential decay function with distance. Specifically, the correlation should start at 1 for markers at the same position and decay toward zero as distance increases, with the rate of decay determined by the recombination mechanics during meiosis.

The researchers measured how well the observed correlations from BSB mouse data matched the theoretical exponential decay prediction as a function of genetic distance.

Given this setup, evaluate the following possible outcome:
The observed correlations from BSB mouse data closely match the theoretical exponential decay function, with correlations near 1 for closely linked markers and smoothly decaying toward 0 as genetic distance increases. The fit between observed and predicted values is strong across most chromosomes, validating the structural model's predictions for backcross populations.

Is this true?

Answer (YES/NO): NO